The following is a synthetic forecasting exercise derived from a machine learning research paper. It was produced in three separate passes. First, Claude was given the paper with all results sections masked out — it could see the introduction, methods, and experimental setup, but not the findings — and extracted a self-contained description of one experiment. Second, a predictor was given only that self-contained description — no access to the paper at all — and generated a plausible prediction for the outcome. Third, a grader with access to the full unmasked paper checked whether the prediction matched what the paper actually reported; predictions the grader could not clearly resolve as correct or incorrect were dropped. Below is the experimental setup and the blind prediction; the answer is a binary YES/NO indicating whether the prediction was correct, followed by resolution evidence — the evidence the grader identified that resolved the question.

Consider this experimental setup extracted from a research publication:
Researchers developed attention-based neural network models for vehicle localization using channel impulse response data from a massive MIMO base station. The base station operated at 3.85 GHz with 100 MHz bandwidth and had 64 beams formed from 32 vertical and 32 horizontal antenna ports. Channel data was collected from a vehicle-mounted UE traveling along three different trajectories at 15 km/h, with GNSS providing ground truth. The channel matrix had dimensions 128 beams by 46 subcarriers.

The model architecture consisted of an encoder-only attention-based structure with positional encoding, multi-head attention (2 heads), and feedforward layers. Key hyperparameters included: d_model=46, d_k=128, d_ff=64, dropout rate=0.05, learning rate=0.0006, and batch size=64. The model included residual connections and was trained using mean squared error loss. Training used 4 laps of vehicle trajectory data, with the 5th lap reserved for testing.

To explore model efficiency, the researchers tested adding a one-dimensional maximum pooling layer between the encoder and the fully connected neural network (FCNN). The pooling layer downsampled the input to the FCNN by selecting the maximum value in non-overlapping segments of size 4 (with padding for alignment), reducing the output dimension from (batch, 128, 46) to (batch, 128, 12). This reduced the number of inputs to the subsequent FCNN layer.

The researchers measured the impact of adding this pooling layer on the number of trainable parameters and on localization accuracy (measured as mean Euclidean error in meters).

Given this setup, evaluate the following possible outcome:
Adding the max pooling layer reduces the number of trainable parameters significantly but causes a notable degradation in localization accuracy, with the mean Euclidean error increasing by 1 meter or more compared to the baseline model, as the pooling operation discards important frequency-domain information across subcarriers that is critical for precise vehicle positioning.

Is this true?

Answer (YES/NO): NO